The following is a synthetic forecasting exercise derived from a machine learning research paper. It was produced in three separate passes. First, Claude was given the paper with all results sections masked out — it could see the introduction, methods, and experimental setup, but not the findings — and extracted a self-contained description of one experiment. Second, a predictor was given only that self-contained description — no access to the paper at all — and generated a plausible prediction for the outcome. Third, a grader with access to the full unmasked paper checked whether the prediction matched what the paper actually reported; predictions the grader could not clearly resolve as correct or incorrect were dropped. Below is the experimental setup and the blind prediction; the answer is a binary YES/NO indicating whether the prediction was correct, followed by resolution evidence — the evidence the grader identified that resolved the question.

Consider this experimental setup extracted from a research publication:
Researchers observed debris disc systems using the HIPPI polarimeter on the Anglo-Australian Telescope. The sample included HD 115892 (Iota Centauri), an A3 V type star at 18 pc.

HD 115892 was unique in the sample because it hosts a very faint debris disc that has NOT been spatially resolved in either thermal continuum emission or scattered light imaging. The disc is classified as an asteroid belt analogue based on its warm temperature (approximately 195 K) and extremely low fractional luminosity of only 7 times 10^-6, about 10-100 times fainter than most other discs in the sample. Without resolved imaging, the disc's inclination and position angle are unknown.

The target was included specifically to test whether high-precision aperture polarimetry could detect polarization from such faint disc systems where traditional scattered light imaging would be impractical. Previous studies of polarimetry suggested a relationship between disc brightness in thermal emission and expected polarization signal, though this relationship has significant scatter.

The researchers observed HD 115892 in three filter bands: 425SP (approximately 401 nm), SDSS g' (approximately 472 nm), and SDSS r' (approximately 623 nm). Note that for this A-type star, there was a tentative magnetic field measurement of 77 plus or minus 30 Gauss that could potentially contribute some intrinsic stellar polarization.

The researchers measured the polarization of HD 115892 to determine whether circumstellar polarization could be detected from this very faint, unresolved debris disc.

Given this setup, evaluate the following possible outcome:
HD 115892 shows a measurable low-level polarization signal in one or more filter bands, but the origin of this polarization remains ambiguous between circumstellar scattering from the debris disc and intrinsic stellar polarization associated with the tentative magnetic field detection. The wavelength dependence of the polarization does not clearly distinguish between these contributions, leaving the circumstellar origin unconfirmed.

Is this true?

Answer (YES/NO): YES